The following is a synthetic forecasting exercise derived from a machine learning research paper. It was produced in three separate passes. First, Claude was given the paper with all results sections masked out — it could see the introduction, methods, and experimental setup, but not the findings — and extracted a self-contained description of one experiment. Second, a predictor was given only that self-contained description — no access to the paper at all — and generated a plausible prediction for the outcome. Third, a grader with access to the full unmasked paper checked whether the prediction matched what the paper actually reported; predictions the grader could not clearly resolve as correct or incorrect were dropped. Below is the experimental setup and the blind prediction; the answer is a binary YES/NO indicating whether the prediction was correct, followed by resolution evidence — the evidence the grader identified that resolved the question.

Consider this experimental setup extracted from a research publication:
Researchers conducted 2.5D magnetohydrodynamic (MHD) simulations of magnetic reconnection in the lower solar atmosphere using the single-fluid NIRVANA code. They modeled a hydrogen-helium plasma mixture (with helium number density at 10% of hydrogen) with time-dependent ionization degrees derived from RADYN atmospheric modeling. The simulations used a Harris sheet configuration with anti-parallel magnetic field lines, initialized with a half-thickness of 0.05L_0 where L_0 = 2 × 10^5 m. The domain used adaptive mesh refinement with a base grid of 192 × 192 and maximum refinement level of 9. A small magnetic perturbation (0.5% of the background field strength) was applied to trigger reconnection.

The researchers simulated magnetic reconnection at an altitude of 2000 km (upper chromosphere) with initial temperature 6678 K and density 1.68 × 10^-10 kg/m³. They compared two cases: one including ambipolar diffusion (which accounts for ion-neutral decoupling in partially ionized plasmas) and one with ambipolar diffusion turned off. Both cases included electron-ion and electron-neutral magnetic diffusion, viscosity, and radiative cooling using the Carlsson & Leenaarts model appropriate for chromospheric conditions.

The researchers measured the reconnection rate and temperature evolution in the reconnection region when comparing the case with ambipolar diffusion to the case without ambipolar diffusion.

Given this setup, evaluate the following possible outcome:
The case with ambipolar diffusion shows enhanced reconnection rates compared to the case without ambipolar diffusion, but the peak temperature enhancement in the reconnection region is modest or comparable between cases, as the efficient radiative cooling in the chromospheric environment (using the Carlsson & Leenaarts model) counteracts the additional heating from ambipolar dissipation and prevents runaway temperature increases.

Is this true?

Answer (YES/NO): NO